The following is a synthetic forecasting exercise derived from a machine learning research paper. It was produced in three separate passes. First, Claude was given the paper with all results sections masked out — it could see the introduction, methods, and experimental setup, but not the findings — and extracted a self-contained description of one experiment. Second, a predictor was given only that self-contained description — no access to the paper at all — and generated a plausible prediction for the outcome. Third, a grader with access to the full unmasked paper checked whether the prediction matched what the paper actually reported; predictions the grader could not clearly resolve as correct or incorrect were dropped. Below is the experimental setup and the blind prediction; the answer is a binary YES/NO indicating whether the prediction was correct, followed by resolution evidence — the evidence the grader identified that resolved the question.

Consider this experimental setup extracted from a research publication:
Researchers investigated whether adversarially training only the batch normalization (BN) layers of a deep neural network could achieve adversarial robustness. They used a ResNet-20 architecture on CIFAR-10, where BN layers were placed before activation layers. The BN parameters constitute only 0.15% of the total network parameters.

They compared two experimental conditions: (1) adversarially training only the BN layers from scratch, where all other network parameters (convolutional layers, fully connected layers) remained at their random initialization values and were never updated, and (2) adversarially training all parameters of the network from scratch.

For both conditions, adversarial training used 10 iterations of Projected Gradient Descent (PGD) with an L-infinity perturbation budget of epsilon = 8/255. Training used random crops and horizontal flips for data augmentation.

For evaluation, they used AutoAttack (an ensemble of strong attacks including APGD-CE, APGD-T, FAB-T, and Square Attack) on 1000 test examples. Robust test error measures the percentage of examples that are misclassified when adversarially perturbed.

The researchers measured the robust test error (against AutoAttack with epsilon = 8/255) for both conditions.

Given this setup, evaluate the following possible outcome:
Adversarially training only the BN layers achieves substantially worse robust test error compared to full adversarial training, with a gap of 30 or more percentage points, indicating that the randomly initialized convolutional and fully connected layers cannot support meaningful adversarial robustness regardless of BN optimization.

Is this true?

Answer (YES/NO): YES